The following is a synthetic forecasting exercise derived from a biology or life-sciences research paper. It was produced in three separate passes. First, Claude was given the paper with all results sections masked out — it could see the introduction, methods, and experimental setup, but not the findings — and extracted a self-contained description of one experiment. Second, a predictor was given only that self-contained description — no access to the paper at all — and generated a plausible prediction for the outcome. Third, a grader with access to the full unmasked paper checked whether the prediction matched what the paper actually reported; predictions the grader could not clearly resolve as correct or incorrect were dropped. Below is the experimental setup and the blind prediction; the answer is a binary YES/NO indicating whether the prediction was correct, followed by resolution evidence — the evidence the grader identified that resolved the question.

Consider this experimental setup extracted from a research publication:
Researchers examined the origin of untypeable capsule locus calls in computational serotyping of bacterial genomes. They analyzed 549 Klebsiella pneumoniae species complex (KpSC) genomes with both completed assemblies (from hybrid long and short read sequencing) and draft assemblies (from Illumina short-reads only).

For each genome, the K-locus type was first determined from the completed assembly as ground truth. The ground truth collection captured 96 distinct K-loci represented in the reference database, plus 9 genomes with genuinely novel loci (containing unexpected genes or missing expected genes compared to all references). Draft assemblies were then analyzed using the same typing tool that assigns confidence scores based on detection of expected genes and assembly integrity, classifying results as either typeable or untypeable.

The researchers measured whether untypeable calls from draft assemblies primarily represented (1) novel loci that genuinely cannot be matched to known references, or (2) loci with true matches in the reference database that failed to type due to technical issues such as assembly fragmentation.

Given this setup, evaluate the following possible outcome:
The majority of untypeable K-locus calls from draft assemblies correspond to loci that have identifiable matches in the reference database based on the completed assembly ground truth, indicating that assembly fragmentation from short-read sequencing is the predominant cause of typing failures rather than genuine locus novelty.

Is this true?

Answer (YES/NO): YES